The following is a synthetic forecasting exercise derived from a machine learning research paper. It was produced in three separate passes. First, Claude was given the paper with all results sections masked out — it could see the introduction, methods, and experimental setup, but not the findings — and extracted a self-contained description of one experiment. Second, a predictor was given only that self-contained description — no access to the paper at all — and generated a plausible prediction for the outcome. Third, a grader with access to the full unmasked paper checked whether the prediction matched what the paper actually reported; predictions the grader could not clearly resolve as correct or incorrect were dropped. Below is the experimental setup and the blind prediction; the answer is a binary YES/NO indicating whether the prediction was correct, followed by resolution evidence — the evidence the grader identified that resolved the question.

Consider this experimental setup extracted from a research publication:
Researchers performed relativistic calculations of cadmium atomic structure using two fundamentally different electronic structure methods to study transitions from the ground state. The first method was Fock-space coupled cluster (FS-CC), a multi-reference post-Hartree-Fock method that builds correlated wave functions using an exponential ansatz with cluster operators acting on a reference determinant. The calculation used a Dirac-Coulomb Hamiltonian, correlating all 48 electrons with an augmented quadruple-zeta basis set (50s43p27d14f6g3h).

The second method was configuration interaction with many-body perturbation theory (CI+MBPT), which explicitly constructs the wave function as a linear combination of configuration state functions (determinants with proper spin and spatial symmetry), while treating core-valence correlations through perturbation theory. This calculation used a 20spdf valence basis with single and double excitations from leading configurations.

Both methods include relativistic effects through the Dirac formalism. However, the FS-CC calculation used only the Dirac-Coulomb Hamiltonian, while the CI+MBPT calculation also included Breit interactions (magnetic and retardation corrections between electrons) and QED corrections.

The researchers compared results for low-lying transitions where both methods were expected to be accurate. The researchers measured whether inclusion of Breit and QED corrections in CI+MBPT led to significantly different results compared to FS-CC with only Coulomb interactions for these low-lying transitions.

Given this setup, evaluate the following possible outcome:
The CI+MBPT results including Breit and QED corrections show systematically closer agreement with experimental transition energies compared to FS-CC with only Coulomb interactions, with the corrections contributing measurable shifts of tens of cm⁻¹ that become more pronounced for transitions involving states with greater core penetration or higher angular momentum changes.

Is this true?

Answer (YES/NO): NO